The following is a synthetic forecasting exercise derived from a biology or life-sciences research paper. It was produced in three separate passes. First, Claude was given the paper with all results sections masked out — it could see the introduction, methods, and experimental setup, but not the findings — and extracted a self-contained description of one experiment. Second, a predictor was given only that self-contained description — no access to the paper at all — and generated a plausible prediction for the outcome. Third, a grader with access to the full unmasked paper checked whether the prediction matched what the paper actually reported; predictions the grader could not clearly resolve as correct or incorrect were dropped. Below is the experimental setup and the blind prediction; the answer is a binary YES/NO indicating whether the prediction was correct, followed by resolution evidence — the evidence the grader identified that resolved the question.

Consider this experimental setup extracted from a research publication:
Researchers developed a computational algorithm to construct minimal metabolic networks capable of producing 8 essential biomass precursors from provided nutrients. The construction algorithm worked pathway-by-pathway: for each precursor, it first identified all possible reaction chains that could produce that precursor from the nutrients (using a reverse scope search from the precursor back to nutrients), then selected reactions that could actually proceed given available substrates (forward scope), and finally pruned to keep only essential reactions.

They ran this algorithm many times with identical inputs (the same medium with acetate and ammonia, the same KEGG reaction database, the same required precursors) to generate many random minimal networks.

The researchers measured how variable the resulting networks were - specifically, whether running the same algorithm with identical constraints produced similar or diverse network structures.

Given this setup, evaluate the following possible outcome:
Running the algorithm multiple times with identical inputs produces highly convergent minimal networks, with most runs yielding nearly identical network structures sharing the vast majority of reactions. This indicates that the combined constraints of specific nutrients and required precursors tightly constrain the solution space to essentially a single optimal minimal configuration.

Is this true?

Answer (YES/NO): NO